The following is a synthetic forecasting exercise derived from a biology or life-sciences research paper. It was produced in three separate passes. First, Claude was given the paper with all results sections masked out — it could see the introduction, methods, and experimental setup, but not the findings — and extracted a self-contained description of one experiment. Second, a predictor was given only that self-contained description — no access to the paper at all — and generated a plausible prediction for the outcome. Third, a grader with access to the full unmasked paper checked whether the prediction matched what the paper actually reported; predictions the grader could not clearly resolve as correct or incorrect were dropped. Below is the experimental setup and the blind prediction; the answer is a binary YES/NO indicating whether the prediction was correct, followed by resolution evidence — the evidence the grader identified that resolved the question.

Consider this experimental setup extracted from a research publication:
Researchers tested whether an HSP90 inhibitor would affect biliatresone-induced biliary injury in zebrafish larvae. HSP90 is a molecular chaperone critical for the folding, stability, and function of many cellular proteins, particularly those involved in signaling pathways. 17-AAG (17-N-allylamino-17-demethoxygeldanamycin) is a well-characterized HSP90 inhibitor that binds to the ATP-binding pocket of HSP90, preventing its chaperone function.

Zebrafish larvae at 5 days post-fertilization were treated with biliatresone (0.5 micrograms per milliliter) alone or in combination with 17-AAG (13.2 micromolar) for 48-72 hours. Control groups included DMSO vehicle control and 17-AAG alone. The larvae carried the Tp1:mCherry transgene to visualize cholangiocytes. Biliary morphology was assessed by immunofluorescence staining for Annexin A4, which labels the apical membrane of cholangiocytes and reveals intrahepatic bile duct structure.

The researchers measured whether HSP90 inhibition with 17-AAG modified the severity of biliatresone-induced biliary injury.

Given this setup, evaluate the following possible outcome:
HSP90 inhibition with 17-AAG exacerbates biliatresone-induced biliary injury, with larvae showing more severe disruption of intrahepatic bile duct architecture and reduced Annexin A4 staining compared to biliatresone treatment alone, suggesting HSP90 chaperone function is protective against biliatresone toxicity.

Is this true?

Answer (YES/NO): NO